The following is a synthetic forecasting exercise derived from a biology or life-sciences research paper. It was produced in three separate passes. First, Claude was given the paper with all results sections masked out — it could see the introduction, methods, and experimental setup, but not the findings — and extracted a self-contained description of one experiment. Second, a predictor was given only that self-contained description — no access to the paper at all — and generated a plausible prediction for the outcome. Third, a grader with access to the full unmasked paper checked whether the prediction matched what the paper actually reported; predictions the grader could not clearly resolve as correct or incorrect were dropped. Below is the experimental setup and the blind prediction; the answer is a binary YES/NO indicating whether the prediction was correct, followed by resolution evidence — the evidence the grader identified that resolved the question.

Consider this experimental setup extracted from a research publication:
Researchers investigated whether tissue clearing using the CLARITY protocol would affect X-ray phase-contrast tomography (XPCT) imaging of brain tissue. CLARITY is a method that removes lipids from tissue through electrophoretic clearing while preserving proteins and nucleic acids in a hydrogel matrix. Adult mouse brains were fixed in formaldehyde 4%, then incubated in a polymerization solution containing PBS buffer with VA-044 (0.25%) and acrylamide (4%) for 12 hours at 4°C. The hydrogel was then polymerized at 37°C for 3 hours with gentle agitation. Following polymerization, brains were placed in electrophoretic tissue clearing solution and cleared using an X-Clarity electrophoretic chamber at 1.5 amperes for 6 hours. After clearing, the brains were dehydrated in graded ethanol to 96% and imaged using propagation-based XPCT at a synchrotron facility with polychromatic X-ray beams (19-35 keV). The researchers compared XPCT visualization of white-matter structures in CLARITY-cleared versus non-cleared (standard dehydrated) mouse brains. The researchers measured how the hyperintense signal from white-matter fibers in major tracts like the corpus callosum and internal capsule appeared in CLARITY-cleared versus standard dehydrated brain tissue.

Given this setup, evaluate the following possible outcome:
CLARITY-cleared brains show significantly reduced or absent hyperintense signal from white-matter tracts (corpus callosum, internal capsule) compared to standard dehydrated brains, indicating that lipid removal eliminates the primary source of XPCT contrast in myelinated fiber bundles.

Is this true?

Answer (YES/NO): YES